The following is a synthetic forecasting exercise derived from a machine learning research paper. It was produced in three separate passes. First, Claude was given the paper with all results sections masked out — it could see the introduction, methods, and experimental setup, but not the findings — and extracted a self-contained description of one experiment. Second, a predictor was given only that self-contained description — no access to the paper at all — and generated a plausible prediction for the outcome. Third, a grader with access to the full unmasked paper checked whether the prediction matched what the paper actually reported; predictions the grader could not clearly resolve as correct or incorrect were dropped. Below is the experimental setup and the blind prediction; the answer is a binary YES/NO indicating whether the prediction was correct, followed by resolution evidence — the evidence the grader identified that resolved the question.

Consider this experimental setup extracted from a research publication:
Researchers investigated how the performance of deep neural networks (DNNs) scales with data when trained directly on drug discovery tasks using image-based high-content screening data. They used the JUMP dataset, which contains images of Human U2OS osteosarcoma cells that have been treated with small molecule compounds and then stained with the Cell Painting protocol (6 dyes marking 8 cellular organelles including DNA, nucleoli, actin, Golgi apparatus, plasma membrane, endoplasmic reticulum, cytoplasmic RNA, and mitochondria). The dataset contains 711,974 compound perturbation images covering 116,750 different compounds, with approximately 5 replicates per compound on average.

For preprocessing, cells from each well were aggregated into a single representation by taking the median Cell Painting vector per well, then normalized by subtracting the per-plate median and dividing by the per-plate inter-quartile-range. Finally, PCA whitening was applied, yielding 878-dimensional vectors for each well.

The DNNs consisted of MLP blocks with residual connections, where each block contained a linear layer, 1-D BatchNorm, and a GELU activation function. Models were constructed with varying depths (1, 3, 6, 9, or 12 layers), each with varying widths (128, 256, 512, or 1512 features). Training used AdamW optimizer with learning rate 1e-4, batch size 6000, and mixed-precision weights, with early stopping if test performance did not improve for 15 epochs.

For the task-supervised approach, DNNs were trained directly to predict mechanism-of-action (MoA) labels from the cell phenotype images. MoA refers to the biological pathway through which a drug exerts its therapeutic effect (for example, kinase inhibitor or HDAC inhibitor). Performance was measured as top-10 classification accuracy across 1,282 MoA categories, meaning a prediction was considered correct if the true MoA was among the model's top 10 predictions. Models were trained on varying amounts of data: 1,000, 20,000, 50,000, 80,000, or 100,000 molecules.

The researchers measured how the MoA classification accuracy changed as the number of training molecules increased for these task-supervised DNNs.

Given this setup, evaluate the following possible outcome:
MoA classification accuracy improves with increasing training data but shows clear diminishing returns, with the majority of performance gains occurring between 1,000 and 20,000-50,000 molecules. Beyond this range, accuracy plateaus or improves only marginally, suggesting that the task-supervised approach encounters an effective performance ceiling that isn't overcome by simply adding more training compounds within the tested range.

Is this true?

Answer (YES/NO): NO